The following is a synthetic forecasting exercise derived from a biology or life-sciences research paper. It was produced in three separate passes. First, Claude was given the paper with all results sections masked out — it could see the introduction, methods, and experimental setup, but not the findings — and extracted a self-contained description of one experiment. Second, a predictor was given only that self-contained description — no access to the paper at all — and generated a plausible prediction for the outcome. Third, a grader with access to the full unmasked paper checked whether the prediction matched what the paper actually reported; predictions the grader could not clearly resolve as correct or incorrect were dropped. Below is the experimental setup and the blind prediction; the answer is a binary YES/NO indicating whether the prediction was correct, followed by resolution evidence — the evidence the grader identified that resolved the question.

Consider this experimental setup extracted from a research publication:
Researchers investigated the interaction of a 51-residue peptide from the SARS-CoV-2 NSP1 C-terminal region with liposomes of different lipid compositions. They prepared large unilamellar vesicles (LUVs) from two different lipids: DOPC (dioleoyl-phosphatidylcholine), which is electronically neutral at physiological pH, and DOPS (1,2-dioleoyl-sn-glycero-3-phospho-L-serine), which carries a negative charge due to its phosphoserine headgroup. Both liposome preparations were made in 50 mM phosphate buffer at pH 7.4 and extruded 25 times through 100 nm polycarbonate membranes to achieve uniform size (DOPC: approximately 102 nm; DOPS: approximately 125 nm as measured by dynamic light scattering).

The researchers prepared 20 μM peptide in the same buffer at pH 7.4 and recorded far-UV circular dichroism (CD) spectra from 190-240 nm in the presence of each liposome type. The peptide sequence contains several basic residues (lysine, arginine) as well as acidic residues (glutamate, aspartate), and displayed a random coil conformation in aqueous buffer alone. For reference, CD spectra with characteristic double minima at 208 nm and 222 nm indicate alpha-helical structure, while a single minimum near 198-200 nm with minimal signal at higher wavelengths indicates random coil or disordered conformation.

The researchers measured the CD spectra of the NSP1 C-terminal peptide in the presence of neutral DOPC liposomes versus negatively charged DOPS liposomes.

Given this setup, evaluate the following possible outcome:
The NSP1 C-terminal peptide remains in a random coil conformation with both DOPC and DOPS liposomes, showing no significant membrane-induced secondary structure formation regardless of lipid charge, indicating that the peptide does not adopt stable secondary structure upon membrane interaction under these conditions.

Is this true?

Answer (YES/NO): NO